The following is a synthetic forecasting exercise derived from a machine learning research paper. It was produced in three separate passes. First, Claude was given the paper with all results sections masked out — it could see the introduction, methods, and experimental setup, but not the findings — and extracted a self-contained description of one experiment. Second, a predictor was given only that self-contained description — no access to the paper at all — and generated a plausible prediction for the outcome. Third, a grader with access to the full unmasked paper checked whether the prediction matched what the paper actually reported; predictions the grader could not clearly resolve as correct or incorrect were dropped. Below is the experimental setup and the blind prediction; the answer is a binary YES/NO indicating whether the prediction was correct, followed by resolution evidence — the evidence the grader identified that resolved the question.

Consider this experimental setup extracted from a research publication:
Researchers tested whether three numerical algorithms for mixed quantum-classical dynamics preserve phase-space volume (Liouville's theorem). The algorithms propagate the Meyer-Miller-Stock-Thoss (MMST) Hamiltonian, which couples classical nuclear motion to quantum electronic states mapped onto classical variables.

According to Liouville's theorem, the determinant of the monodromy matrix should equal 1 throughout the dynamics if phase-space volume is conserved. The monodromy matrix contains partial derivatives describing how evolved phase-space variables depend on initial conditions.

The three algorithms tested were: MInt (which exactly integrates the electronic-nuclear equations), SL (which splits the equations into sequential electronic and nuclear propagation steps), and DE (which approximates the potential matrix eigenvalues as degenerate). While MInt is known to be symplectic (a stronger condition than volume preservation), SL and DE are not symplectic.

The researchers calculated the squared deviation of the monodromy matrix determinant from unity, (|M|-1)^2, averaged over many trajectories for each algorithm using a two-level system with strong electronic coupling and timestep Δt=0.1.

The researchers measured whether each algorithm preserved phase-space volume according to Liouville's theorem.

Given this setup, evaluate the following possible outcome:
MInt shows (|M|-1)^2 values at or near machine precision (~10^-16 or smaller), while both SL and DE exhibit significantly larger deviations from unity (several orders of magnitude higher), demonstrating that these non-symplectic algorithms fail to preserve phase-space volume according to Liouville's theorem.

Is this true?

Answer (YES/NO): NO